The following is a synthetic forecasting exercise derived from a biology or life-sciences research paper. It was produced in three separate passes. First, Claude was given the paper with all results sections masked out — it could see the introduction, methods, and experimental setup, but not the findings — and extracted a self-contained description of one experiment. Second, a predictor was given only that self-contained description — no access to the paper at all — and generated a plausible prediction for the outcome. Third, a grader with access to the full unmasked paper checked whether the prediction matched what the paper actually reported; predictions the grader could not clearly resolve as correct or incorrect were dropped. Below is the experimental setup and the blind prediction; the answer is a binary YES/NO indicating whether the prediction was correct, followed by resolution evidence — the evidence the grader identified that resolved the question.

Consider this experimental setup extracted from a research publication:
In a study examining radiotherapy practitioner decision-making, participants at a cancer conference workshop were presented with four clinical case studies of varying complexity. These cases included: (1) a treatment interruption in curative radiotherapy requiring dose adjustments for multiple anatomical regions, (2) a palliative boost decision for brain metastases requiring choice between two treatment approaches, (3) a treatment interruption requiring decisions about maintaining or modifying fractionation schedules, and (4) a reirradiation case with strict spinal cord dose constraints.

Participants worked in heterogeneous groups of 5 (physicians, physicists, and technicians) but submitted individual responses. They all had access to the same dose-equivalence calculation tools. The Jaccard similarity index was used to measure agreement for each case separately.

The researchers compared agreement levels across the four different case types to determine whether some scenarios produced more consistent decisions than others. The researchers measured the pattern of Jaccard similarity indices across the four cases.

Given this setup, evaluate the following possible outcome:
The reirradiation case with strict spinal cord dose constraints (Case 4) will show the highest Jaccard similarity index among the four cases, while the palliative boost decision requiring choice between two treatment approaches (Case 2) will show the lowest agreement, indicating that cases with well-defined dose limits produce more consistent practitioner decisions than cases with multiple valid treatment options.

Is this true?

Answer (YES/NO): NO